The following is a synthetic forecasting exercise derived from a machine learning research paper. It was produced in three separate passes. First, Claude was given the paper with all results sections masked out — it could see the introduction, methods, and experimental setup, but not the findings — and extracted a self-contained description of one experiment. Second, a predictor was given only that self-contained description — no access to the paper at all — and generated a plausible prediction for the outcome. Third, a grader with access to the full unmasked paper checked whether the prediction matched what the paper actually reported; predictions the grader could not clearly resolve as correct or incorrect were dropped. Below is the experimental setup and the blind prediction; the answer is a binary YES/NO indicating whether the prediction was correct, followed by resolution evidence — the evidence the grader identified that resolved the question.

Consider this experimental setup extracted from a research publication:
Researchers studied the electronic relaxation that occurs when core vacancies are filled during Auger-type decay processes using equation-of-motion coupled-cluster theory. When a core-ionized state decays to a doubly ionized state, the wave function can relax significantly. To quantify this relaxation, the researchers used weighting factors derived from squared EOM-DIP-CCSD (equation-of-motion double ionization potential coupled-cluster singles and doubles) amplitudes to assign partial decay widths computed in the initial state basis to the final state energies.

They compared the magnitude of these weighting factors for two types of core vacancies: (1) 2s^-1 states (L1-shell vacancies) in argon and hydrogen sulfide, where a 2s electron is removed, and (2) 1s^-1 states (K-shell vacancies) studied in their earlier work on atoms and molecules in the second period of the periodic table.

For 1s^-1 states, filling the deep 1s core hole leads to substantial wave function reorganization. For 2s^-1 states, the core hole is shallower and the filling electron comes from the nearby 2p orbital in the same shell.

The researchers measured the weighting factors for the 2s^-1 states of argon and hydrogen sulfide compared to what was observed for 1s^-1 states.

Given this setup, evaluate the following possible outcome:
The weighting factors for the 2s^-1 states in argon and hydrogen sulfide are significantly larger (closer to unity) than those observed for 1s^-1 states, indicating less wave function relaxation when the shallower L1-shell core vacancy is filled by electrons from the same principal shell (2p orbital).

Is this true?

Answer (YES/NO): YES